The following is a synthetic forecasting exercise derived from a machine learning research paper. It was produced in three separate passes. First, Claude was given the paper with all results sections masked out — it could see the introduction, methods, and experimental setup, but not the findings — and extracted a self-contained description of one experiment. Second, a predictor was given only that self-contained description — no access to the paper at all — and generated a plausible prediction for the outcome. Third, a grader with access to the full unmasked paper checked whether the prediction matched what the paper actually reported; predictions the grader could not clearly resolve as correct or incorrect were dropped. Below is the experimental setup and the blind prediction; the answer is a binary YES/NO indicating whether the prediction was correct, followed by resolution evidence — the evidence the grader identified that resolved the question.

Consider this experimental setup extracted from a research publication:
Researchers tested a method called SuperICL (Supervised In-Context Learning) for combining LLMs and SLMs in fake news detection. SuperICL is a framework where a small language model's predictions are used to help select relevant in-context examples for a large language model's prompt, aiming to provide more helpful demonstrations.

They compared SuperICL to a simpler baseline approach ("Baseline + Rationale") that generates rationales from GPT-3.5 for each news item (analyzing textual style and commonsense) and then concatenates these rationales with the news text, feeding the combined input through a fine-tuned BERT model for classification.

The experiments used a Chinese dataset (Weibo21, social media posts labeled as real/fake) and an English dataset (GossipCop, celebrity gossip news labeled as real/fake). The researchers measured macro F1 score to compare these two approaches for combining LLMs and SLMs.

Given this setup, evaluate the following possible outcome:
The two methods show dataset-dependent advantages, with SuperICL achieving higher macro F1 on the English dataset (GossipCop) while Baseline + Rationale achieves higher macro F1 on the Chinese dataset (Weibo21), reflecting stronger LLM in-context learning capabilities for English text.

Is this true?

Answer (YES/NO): NO